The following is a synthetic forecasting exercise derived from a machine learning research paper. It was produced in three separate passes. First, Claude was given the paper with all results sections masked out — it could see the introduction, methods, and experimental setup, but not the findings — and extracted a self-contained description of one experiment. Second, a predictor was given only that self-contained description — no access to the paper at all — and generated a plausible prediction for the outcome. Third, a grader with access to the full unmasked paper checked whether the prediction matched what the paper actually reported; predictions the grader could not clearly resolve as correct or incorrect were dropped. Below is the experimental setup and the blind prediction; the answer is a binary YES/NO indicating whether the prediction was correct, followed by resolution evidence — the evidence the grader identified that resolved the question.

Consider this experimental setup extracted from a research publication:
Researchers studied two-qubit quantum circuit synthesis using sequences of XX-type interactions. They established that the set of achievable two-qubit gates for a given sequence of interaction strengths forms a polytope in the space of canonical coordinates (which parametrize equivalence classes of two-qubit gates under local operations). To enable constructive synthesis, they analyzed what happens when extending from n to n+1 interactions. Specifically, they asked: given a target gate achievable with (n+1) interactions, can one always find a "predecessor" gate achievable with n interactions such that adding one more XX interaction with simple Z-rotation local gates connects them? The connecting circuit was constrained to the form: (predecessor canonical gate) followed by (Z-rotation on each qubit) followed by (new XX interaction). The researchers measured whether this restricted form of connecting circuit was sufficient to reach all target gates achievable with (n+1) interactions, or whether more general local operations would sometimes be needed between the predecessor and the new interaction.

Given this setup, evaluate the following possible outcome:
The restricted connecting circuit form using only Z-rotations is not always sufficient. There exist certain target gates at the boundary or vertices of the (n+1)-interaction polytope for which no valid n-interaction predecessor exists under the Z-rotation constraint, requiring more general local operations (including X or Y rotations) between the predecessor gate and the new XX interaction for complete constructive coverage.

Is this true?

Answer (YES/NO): NO